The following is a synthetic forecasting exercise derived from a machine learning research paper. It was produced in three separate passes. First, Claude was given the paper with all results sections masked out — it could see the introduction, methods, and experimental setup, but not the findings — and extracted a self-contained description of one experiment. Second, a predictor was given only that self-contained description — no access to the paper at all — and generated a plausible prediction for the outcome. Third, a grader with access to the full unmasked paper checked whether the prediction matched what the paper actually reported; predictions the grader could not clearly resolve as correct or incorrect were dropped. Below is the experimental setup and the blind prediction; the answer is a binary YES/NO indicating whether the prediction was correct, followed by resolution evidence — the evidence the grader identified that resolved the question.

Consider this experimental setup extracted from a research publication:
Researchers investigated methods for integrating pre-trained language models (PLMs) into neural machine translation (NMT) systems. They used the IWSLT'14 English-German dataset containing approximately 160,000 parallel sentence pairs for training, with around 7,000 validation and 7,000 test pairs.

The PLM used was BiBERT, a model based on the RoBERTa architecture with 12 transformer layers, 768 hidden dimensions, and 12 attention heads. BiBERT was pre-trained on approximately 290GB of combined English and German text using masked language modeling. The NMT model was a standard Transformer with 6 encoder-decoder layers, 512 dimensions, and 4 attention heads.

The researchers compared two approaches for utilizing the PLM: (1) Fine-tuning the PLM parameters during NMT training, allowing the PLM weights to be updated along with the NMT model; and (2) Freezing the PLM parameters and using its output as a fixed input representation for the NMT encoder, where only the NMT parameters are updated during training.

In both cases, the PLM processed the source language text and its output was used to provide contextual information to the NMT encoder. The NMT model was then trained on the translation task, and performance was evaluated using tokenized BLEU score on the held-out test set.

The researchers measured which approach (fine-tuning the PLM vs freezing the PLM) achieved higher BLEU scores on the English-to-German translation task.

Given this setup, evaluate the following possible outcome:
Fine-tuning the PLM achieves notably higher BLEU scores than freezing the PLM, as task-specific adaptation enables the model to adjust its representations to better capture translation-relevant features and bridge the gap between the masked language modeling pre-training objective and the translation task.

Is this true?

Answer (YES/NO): NO